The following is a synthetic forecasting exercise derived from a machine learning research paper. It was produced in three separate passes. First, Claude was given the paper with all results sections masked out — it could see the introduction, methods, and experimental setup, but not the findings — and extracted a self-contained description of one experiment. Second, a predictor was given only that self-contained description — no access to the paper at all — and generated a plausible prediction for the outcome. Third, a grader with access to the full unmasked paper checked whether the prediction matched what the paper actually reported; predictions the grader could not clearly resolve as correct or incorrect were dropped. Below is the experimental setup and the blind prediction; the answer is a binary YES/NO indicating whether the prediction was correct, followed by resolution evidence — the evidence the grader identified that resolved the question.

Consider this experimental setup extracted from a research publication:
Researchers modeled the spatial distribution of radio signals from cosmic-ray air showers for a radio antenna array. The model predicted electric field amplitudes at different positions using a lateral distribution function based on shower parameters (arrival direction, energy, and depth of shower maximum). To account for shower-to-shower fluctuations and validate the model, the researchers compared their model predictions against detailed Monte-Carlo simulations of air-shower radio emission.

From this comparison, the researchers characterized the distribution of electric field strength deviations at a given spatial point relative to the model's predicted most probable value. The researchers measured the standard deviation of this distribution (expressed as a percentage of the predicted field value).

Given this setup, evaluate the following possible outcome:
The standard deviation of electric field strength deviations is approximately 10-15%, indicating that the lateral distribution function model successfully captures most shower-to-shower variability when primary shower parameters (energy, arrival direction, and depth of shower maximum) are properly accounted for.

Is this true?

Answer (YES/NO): YES